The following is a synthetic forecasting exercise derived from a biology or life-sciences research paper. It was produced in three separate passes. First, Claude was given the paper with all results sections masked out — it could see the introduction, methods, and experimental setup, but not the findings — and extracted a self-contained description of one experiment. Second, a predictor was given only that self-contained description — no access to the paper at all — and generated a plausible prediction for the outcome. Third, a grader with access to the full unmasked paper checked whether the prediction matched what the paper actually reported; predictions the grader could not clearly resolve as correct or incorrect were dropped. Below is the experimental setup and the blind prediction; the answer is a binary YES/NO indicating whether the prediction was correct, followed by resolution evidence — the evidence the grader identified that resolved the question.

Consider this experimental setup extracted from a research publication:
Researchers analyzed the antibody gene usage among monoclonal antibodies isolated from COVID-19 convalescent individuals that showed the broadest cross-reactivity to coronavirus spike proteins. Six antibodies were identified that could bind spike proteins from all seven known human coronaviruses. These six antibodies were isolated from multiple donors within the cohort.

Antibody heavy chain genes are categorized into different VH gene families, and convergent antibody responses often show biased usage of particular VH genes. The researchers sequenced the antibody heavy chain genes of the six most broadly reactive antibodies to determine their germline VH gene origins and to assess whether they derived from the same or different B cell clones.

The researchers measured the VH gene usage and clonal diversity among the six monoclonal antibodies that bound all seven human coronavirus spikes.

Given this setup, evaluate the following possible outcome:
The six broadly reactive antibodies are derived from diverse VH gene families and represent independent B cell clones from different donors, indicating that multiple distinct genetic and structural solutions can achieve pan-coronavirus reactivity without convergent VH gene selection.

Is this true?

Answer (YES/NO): YES